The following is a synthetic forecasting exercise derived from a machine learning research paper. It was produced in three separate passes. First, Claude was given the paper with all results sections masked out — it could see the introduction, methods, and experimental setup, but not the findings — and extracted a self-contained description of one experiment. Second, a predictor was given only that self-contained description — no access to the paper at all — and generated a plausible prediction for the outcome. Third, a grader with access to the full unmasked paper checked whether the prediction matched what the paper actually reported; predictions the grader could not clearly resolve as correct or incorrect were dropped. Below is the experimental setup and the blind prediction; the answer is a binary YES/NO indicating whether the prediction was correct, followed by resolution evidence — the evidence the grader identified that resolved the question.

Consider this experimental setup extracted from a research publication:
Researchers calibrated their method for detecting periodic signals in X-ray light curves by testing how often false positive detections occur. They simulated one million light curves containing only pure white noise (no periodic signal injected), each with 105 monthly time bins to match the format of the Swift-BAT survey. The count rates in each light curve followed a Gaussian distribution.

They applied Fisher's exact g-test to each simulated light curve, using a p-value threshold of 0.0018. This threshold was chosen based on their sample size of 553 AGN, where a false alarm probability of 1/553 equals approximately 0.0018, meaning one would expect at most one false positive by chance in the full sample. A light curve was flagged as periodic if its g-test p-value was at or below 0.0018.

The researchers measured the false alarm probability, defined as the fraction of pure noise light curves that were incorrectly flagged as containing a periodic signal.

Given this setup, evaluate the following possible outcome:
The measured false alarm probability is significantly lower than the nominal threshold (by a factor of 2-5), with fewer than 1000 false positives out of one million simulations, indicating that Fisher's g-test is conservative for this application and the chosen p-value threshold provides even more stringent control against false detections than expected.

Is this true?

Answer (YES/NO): NO